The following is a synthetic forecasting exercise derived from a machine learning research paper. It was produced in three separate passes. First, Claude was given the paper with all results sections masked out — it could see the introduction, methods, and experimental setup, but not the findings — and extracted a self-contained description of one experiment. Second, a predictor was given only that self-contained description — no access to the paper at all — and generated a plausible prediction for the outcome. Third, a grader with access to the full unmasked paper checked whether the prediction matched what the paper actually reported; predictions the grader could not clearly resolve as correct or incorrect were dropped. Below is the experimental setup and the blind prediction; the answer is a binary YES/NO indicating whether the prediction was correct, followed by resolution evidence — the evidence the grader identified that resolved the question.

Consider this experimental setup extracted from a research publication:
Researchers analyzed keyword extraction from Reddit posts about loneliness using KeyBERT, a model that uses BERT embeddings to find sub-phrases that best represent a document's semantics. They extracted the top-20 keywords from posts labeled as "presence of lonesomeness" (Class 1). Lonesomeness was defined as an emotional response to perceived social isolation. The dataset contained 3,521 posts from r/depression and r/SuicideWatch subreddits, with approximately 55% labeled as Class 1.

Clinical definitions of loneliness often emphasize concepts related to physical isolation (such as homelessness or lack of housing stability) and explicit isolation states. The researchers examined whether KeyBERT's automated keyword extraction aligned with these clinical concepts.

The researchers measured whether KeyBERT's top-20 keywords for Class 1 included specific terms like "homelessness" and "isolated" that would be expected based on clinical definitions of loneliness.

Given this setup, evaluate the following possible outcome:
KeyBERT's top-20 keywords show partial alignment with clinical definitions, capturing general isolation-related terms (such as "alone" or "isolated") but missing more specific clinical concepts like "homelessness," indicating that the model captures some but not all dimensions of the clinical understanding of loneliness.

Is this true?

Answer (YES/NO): NO